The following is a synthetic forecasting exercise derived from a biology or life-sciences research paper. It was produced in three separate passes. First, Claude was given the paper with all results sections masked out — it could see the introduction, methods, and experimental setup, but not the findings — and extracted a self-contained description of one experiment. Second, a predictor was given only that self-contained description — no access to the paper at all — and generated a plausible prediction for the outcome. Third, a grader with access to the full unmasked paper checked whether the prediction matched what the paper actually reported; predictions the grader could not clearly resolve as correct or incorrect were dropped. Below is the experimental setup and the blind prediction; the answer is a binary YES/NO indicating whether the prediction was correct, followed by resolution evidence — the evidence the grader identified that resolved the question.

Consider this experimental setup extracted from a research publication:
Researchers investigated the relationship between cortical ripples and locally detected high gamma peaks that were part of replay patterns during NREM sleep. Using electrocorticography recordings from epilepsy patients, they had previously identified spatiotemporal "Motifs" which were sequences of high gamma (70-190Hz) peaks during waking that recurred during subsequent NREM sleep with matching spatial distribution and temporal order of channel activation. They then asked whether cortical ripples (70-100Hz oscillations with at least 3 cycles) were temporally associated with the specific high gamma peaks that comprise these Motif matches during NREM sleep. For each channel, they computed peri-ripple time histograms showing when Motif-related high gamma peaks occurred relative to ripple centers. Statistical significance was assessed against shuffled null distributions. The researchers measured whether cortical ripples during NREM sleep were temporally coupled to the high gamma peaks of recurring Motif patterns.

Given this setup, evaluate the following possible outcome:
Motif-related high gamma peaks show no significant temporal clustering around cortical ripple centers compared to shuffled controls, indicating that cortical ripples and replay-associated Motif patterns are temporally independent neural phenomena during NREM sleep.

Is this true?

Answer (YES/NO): NO